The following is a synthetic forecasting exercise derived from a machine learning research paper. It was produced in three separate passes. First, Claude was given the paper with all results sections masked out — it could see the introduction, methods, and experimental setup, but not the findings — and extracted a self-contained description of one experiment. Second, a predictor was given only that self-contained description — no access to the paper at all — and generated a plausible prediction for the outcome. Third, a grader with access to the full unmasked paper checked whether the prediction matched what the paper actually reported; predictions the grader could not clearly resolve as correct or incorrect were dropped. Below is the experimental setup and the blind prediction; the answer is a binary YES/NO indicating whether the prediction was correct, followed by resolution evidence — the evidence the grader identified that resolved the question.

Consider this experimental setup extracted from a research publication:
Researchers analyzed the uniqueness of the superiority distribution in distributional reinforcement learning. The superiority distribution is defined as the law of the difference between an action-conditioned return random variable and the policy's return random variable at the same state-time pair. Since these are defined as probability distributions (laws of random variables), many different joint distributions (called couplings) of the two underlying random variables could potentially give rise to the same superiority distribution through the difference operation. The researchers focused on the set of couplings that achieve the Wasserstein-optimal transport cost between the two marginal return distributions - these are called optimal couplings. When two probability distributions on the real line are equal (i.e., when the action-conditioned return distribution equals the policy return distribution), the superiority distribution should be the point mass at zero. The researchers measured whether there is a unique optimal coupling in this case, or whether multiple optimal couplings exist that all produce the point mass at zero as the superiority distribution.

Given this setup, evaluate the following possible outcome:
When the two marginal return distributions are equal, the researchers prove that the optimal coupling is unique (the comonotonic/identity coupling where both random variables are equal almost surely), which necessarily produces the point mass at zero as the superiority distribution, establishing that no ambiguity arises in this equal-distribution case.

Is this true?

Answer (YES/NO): YES